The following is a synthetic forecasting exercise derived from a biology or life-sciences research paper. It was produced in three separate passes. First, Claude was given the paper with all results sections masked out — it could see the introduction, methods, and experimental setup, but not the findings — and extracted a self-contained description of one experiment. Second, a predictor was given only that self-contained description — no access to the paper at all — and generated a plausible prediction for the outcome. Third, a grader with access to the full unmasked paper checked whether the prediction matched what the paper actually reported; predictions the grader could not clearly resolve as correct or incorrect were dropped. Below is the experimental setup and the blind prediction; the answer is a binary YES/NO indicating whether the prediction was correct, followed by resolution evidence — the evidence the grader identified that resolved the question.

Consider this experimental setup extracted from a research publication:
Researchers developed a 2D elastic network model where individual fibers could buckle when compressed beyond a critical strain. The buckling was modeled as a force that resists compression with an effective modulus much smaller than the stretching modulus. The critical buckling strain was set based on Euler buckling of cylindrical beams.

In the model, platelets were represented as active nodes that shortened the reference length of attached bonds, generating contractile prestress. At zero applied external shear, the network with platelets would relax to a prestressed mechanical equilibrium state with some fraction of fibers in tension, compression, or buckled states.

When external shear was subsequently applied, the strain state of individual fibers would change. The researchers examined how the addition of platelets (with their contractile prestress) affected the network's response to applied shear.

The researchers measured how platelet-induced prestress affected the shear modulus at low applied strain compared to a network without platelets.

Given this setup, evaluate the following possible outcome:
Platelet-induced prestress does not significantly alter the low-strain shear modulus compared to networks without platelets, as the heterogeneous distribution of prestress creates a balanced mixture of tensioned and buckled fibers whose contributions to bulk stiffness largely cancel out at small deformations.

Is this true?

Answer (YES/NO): NO